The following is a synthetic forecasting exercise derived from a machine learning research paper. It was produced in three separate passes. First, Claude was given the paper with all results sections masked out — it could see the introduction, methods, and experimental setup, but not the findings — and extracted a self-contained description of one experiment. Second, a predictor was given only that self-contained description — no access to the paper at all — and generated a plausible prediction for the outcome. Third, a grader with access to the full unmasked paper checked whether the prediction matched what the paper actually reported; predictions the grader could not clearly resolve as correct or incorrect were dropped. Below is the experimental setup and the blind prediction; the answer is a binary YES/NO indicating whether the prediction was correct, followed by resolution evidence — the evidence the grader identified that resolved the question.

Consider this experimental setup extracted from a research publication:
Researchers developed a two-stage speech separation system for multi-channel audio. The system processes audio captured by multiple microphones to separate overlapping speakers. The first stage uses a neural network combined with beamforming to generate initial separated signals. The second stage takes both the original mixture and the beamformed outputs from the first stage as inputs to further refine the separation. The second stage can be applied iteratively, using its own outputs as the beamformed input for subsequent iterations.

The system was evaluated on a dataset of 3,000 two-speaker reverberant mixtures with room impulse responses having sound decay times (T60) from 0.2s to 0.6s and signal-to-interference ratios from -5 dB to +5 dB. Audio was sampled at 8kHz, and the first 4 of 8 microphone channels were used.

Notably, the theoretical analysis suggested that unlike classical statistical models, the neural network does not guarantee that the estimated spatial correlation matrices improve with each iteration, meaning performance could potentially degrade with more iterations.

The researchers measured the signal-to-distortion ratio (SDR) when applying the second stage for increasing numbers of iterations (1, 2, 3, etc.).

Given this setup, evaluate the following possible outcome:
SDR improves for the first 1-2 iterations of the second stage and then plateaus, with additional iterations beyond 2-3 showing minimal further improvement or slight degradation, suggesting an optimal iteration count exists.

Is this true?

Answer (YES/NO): NO